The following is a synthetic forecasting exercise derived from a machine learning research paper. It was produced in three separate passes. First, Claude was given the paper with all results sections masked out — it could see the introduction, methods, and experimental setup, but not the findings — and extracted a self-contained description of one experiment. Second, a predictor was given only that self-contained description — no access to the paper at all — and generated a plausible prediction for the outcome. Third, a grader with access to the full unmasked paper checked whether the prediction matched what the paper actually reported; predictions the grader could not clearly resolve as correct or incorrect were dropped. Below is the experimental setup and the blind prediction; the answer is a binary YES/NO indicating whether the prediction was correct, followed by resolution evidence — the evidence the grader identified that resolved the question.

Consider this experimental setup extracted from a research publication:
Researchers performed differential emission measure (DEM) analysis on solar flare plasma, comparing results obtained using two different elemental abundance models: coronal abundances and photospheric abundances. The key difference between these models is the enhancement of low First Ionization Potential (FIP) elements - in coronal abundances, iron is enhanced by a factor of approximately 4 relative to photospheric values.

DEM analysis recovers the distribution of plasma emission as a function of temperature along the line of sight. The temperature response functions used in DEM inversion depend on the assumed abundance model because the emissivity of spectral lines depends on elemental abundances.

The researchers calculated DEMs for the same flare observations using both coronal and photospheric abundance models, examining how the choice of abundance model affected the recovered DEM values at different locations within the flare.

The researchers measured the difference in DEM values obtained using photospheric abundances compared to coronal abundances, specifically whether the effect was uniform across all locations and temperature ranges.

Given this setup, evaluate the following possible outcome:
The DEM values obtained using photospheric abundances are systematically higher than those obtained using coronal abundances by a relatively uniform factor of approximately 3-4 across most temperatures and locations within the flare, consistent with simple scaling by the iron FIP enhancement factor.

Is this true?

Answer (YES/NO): NO